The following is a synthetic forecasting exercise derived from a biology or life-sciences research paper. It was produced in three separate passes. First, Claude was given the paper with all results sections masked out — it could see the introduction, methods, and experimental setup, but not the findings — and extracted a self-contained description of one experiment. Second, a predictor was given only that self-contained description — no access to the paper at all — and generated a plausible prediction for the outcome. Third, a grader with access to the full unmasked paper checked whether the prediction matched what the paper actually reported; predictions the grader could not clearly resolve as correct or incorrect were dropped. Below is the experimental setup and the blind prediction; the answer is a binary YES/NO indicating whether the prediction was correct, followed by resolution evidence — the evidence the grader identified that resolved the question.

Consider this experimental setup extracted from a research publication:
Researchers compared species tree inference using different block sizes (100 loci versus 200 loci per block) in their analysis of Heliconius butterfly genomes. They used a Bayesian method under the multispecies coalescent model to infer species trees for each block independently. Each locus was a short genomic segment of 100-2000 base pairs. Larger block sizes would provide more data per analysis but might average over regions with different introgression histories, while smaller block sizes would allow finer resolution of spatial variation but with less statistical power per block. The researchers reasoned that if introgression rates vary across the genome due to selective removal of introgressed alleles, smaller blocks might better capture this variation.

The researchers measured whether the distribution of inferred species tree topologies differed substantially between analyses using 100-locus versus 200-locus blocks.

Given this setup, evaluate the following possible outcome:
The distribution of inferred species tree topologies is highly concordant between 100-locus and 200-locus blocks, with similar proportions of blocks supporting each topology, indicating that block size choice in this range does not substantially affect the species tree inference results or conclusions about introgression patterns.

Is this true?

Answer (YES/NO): YES